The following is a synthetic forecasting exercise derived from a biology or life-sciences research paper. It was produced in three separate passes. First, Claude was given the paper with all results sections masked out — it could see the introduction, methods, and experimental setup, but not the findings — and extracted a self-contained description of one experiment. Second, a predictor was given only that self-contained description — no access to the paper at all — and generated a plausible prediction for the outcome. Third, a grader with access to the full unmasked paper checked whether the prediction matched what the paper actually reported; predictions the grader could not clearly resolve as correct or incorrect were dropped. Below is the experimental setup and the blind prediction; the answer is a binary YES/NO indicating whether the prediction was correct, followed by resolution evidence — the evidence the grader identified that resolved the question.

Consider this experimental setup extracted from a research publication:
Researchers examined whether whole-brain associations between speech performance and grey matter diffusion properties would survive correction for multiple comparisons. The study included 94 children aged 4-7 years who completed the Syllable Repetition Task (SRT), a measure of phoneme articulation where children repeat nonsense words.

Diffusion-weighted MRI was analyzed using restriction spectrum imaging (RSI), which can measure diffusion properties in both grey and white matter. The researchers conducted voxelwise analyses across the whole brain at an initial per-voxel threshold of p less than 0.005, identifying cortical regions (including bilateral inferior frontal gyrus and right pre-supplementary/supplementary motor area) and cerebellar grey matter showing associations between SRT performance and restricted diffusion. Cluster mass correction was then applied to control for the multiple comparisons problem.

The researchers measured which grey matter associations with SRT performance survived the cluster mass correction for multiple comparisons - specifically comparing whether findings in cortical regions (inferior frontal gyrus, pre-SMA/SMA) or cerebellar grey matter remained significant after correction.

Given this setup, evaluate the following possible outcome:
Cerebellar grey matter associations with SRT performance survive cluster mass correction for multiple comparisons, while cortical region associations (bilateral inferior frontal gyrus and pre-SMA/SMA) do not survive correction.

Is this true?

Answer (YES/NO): YES